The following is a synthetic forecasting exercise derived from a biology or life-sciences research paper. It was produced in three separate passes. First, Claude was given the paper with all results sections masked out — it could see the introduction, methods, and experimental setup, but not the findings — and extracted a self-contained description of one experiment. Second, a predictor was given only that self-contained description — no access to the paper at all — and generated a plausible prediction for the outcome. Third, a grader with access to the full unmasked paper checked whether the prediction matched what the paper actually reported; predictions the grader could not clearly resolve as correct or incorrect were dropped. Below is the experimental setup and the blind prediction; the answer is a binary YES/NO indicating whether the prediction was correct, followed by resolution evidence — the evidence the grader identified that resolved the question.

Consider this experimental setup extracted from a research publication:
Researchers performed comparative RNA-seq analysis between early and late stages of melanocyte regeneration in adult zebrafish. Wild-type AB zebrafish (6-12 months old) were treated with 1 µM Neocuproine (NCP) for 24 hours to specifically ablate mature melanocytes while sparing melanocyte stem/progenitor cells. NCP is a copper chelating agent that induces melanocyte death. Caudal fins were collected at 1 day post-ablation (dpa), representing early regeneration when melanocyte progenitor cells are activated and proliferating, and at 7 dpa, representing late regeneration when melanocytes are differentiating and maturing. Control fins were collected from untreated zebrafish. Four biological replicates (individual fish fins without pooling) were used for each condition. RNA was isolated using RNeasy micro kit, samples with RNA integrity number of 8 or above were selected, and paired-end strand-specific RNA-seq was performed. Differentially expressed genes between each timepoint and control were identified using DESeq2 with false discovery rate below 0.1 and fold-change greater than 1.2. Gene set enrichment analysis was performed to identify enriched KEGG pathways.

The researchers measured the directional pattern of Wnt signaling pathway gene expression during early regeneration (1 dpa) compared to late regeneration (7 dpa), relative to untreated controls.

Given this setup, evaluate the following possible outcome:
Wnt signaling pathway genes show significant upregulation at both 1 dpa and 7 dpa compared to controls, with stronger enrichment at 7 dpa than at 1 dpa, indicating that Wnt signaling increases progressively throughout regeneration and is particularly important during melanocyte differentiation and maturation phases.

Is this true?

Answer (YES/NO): NO